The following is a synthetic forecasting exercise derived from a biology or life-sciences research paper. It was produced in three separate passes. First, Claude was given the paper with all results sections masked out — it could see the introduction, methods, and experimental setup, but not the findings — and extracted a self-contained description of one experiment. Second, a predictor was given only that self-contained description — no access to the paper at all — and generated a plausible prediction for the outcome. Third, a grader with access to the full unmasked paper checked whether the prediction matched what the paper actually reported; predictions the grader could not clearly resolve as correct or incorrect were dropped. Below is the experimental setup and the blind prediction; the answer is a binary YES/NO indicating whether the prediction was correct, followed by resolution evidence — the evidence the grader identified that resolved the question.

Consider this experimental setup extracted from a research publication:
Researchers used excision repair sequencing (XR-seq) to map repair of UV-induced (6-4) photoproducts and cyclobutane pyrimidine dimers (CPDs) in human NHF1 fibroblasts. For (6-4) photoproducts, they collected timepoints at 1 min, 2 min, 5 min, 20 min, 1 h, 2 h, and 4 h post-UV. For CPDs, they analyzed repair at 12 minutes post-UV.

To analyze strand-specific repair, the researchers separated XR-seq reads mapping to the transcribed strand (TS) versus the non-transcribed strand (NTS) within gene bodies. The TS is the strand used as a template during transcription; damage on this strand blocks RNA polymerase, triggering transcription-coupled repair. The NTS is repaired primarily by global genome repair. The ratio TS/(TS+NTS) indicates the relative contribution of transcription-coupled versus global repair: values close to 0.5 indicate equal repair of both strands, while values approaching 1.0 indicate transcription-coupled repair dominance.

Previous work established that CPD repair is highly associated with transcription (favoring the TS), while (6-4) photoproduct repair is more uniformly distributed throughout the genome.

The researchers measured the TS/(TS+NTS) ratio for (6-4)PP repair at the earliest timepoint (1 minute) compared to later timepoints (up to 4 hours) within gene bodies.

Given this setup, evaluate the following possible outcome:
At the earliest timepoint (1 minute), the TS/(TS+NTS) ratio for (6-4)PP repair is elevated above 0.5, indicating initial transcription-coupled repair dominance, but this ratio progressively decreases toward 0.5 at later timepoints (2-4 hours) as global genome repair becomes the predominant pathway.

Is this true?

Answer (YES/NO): NO